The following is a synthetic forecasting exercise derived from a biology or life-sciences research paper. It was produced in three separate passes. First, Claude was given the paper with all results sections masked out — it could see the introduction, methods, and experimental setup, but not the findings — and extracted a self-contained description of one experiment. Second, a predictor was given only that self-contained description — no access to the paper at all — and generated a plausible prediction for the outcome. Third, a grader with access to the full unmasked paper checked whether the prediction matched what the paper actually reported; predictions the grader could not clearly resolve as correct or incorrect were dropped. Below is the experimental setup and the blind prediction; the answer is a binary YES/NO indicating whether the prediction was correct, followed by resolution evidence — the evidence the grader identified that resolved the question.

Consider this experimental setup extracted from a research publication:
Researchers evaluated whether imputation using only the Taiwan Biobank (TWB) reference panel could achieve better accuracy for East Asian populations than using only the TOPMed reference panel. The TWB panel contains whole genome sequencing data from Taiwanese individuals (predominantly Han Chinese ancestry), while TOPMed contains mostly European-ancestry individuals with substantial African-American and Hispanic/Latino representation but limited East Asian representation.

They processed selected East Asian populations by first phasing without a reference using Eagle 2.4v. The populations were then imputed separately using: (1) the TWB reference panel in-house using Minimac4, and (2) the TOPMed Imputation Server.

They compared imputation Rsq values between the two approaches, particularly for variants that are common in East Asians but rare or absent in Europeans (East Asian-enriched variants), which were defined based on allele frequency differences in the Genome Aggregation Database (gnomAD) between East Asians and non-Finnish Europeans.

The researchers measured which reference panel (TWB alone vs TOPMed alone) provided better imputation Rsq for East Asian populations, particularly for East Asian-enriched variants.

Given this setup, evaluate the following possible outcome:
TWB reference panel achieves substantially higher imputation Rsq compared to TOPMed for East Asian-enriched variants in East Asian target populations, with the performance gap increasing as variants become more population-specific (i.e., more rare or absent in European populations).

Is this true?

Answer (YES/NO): NO